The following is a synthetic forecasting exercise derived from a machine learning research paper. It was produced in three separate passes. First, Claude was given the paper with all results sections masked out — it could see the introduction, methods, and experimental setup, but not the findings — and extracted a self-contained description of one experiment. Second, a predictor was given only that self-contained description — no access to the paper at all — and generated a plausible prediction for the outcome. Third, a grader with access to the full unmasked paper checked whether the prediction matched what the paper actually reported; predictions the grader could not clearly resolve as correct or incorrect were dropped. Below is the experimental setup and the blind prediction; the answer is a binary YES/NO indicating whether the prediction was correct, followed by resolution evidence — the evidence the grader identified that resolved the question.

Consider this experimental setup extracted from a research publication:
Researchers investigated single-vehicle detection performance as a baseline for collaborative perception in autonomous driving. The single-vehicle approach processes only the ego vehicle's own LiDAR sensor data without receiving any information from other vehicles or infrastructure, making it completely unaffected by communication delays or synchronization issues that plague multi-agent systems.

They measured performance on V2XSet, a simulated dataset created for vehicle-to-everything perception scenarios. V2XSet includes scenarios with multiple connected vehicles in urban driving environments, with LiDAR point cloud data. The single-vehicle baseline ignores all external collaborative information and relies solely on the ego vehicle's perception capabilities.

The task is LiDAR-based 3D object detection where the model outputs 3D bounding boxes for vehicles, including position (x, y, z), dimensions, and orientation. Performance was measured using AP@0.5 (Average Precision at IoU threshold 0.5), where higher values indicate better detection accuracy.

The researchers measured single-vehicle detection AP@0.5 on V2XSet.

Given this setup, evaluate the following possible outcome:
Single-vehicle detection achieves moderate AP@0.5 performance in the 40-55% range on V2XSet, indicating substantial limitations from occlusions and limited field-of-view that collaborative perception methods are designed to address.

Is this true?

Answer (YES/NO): NO